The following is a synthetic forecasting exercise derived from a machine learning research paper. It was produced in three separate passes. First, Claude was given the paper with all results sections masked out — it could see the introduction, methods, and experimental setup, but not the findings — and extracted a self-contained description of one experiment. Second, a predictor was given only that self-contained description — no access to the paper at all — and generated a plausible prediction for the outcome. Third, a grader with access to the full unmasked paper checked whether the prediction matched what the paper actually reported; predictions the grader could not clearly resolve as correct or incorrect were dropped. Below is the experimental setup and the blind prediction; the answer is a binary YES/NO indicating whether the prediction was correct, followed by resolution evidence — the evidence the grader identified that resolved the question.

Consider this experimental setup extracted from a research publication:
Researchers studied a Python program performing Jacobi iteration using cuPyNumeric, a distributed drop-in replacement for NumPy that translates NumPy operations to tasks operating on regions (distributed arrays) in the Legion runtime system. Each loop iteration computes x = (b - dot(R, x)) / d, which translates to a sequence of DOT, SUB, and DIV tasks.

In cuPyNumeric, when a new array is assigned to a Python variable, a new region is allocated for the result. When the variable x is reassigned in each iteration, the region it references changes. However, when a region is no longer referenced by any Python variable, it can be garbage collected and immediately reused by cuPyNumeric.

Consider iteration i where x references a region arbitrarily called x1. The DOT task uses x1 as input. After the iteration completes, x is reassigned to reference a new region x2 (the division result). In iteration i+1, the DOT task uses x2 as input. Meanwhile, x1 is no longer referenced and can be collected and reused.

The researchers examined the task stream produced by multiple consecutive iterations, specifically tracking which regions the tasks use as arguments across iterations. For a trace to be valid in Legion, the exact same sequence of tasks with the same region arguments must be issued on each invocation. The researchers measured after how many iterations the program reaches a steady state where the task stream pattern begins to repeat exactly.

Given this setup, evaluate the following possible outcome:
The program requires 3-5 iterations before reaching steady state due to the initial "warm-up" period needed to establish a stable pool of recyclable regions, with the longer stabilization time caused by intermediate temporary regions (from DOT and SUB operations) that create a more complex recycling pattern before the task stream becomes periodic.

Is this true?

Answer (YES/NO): NO